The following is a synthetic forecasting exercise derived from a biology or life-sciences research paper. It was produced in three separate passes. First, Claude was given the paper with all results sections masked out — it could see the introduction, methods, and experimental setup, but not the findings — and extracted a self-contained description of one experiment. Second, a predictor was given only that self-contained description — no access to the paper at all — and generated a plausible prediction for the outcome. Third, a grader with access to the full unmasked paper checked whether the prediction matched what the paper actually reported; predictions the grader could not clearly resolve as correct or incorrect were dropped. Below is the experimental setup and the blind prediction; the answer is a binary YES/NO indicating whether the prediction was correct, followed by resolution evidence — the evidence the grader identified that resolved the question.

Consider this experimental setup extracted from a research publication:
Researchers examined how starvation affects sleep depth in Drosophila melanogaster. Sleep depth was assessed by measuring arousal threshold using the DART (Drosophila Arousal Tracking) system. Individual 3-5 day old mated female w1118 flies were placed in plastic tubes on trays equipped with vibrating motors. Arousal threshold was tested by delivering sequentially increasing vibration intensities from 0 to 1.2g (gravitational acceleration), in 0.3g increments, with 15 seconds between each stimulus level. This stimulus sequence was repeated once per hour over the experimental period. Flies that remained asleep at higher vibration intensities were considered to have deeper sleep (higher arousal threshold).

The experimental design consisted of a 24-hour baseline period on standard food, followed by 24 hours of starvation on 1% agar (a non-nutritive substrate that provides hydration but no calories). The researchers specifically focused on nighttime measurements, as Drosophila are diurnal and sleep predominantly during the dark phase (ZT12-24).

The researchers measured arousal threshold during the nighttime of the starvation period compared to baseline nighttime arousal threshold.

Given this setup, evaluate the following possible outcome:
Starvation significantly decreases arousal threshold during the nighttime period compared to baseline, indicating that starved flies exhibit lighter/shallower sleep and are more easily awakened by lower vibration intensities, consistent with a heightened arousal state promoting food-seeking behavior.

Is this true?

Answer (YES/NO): NO